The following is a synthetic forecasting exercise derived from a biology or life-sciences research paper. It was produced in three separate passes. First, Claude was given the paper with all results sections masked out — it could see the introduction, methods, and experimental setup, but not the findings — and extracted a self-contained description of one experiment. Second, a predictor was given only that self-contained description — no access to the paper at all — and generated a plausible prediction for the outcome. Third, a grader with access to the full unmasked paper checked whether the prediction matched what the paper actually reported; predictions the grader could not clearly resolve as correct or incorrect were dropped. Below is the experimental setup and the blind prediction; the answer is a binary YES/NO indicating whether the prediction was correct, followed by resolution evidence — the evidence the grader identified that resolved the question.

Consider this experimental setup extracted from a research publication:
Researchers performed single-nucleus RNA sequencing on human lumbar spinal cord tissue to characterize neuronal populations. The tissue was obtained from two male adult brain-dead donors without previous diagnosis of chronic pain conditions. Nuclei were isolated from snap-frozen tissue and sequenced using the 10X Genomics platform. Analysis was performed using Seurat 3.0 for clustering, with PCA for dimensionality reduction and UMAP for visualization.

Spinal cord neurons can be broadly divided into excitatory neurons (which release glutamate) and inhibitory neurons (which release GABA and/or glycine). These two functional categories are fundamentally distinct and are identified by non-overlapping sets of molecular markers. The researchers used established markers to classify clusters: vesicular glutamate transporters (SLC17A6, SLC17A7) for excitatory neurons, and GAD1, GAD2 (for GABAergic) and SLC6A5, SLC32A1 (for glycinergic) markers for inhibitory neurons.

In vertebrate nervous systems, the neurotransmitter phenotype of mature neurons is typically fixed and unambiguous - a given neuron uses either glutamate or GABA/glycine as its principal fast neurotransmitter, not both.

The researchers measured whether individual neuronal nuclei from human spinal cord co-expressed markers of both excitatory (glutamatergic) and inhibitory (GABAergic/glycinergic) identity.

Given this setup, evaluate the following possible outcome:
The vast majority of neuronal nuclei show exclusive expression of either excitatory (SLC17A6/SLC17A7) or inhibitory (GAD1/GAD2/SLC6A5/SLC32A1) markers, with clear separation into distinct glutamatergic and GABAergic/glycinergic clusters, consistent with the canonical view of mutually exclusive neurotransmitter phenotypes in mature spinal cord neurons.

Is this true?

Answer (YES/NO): YES